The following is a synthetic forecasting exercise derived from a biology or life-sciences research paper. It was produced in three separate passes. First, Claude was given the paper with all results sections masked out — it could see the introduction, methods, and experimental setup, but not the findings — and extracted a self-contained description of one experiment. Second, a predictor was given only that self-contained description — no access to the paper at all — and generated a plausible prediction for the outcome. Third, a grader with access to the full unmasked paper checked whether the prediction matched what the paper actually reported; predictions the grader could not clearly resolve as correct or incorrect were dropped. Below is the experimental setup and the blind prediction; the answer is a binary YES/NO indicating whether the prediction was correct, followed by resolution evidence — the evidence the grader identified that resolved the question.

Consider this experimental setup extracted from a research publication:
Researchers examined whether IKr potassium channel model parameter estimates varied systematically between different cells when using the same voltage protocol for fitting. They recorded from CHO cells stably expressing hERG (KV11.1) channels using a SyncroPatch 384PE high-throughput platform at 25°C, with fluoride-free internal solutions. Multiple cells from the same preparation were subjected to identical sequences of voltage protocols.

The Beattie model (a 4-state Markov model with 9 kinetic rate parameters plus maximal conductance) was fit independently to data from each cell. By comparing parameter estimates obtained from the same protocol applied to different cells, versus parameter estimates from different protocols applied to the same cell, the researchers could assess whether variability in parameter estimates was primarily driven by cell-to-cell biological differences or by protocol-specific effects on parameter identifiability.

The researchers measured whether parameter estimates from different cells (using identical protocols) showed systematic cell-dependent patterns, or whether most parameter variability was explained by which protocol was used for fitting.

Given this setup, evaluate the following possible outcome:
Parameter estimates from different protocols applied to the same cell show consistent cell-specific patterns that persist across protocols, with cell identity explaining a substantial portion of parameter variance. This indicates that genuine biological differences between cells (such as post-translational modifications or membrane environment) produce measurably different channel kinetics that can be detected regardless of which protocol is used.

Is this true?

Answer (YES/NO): NO